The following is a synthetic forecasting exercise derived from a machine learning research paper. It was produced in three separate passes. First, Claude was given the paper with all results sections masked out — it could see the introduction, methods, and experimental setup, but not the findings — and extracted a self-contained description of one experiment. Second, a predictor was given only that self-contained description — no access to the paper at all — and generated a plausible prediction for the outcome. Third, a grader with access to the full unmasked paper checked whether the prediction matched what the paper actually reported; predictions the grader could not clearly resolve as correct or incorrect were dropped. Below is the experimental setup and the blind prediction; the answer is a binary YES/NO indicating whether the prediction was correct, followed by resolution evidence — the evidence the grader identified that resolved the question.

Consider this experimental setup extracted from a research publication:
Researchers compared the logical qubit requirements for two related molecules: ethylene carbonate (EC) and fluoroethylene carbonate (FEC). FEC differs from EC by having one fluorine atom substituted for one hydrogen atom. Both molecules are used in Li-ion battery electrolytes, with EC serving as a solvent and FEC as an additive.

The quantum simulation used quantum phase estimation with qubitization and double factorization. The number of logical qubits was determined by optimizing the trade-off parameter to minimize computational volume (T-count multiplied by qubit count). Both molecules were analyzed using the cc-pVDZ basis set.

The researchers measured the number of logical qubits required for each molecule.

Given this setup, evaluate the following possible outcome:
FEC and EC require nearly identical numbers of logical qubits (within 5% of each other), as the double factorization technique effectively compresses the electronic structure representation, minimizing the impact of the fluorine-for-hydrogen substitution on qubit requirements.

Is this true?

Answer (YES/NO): NO